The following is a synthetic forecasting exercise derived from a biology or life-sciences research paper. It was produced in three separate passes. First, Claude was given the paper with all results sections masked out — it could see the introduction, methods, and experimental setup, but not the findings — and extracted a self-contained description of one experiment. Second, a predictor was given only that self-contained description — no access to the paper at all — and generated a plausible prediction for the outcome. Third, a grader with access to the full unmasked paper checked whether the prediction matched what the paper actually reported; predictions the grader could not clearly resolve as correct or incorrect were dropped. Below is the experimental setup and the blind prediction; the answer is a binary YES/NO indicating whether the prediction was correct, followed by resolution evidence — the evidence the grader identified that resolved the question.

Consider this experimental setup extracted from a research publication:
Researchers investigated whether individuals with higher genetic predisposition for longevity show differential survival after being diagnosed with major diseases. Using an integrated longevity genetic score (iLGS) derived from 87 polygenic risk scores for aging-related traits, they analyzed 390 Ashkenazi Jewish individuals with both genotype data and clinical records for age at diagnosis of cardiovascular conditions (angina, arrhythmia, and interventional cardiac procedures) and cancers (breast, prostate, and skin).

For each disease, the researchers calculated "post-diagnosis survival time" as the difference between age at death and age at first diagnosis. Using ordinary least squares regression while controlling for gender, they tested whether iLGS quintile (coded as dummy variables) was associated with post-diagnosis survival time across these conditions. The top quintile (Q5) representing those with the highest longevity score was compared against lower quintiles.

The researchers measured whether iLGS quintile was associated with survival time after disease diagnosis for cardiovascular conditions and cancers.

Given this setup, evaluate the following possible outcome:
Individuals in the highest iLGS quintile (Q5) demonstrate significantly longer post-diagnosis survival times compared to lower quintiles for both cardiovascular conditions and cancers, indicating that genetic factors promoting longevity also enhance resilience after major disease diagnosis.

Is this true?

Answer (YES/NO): NO